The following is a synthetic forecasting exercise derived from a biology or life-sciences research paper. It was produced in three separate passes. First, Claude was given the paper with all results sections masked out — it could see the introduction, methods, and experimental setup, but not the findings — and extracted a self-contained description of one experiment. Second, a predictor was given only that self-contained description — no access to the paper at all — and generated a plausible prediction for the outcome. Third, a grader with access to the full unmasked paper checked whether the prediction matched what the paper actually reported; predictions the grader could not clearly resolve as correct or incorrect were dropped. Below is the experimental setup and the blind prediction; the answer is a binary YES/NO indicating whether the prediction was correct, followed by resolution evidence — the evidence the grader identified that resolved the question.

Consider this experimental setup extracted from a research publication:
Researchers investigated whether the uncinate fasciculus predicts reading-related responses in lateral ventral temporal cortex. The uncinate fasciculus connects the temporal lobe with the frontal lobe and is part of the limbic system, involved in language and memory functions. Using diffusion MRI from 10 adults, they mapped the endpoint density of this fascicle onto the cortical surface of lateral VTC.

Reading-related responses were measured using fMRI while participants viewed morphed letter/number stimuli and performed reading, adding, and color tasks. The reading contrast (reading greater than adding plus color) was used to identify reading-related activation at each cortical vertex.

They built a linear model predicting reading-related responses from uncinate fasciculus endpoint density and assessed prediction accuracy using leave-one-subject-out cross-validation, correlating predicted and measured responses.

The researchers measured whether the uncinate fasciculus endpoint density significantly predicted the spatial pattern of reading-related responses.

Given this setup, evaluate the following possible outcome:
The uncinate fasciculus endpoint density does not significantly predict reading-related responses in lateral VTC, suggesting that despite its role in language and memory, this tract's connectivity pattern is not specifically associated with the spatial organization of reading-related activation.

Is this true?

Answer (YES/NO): YES